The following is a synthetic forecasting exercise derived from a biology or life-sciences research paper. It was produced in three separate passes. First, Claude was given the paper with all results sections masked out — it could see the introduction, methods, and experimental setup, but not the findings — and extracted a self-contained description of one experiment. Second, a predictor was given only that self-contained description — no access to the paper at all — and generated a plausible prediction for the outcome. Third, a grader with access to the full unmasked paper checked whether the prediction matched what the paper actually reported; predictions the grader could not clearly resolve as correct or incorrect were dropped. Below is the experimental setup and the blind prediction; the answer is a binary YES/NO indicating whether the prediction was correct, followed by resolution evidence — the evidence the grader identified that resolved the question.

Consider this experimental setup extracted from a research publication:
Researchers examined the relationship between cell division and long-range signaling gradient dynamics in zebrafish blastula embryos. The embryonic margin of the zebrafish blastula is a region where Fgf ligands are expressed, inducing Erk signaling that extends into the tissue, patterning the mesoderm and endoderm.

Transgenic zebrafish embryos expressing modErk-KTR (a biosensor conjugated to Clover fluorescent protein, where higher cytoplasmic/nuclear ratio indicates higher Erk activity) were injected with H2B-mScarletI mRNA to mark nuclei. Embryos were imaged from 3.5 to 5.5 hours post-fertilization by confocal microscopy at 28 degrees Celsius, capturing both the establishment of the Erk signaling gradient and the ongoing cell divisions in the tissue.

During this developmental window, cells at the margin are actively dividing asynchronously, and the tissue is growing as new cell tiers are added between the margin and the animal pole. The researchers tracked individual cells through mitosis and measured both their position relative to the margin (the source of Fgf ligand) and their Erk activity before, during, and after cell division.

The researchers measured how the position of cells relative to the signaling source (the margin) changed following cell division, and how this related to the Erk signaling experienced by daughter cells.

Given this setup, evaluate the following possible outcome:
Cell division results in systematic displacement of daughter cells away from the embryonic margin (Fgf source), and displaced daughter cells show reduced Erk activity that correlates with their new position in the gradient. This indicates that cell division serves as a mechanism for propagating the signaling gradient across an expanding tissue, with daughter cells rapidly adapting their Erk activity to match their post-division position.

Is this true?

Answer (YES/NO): NO